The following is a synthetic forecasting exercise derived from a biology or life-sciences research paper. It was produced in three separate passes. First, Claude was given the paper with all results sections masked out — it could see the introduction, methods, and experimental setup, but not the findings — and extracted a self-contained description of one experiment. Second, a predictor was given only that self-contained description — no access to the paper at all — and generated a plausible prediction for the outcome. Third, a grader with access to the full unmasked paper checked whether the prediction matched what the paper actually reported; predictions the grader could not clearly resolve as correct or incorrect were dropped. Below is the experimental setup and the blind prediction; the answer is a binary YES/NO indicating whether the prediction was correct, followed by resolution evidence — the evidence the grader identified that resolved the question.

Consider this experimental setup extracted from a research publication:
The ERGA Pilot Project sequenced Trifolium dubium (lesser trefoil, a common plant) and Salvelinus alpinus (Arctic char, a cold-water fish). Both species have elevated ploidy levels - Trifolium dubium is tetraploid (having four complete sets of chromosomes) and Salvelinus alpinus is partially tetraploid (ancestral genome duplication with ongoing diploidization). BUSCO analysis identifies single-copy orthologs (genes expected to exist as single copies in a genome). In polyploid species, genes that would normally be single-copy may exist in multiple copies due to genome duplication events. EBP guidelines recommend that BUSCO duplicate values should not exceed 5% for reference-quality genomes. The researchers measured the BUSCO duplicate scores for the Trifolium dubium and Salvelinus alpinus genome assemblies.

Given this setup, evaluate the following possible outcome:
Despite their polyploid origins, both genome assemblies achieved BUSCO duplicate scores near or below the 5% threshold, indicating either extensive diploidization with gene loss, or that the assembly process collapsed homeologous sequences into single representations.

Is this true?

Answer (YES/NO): NO